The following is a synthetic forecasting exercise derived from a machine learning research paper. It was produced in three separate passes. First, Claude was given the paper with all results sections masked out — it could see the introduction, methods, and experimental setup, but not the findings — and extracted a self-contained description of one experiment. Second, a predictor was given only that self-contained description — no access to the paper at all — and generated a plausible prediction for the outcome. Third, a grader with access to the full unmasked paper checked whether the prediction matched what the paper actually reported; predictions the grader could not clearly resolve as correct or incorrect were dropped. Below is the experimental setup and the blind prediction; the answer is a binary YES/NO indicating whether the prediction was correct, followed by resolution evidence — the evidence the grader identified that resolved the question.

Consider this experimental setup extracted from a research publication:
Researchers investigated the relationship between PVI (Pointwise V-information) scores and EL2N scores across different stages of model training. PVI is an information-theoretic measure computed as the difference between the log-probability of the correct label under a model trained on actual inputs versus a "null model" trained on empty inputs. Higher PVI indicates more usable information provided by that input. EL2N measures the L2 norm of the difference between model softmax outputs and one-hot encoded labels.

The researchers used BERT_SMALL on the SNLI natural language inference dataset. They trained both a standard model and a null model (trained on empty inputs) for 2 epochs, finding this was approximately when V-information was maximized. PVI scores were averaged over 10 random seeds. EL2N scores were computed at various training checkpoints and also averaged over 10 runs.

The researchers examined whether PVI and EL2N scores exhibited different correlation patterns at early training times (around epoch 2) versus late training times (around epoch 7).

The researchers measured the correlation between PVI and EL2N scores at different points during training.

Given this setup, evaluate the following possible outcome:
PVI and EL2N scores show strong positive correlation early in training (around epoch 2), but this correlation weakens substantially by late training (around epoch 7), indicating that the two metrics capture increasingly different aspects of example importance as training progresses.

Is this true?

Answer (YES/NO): NO